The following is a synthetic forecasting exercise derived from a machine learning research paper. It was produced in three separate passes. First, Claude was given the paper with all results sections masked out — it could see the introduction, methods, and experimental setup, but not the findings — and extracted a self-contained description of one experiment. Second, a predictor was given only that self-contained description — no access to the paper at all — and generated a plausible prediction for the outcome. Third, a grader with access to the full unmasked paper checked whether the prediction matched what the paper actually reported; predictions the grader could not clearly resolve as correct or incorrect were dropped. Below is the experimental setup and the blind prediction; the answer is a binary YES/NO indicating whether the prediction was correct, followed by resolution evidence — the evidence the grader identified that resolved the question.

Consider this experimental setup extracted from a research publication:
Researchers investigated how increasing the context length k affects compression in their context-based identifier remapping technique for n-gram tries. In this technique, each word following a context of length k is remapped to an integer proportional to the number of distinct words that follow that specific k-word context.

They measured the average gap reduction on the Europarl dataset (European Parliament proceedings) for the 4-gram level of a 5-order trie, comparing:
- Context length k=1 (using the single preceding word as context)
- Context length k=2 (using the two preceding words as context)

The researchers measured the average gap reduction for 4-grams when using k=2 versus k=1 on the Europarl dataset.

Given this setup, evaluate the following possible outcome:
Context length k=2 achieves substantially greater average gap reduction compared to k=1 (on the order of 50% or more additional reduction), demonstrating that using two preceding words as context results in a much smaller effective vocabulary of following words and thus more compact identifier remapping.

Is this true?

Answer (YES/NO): YES